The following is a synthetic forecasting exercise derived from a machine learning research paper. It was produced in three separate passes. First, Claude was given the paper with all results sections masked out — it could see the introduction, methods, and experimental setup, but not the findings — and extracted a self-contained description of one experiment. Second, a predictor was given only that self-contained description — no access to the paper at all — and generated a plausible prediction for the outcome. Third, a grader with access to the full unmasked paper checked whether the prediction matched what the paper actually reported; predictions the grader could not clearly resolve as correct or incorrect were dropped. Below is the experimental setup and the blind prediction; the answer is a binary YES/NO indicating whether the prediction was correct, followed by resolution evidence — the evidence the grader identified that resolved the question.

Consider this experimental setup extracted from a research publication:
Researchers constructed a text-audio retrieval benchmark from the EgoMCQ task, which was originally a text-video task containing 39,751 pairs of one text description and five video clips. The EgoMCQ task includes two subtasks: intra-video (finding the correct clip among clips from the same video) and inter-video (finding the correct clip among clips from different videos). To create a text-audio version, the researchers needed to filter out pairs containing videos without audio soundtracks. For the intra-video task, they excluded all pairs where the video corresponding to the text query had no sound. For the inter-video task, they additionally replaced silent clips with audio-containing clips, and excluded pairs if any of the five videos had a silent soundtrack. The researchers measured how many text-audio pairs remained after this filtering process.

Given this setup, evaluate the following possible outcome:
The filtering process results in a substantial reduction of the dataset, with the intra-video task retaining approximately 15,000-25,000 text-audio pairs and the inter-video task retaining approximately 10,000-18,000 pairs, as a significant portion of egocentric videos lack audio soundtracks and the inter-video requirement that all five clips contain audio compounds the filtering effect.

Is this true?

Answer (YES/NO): NO